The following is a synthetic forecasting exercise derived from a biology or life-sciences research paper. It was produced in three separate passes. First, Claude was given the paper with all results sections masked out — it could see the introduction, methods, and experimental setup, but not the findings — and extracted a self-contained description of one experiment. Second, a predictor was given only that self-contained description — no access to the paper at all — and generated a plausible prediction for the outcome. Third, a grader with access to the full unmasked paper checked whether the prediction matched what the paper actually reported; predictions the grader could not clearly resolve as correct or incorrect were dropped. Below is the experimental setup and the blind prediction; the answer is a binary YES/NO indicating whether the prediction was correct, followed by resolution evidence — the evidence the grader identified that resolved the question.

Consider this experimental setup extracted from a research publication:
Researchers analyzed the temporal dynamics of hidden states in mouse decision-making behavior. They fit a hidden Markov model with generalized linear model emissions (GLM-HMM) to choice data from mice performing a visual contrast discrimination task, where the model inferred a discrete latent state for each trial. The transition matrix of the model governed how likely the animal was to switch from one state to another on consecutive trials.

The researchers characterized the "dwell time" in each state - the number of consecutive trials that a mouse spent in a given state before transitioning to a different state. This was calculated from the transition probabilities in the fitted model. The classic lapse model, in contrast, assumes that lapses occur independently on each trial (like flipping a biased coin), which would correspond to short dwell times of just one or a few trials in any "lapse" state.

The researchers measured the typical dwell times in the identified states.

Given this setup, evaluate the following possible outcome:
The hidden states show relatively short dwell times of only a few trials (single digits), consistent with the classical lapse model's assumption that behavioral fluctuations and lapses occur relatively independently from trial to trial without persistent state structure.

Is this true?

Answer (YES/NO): NO